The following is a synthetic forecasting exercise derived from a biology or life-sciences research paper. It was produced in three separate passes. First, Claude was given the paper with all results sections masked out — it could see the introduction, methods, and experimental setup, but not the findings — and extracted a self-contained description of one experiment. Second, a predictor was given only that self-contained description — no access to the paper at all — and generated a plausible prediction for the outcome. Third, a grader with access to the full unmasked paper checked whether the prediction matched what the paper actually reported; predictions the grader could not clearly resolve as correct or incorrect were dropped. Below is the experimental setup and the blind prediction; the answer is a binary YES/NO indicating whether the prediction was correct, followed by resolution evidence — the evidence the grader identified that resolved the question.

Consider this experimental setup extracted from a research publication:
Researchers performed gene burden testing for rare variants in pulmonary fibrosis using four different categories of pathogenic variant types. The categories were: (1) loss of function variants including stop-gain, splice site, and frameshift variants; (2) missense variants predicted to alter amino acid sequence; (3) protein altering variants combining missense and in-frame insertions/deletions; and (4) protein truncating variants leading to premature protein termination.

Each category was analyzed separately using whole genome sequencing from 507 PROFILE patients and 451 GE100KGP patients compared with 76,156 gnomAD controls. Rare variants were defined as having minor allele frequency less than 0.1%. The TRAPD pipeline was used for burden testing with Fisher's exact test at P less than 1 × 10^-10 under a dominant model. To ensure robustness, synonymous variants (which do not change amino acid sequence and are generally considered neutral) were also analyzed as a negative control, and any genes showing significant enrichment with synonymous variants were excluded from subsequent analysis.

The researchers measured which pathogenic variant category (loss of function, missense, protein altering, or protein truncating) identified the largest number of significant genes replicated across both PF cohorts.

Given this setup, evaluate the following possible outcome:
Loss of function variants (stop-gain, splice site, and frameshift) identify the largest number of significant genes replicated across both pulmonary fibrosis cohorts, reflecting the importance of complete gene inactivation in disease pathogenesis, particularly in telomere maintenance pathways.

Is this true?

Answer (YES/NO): NO